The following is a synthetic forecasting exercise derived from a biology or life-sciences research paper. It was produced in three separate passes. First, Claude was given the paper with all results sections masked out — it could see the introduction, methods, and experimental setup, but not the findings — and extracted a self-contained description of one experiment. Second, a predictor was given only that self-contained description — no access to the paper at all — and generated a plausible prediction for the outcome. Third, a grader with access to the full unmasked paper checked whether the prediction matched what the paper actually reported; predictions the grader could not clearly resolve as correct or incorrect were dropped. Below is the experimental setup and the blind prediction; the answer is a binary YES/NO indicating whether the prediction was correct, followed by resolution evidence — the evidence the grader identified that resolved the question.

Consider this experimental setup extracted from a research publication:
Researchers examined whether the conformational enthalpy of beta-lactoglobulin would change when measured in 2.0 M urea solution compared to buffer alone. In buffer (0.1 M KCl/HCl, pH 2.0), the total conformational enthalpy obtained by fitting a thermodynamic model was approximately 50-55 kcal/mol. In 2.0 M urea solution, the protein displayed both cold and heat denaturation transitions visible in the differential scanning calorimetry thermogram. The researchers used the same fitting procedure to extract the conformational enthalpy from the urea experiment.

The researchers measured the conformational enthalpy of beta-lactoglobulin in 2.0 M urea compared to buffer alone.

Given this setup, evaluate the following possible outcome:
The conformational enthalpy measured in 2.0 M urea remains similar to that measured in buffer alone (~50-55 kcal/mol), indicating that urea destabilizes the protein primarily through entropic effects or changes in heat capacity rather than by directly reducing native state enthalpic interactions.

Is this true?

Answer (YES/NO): YES